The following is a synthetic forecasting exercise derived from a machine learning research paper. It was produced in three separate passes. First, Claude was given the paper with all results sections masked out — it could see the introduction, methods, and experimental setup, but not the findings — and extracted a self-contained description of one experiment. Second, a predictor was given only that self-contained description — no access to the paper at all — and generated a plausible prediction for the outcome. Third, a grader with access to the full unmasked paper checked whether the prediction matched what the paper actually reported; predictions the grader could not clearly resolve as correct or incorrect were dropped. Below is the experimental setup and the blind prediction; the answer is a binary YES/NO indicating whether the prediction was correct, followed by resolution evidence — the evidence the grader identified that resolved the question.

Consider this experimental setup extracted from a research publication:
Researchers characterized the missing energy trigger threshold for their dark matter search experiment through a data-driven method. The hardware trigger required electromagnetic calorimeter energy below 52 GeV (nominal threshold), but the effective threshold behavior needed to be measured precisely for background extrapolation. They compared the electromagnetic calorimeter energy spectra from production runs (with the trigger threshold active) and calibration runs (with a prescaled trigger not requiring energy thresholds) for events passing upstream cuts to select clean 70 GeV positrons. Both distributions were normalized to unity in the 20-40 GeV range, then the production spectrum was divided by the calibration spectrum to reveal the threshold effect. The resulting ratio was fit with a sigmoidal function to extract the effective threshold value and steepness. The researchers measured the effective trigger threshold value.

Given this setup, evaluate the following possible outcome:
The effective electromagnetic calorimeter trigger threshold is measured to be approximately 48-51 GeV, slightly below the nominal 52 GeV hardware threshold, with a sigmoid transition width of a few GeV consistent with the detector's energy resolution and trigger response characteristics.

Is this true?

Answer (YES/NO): NO